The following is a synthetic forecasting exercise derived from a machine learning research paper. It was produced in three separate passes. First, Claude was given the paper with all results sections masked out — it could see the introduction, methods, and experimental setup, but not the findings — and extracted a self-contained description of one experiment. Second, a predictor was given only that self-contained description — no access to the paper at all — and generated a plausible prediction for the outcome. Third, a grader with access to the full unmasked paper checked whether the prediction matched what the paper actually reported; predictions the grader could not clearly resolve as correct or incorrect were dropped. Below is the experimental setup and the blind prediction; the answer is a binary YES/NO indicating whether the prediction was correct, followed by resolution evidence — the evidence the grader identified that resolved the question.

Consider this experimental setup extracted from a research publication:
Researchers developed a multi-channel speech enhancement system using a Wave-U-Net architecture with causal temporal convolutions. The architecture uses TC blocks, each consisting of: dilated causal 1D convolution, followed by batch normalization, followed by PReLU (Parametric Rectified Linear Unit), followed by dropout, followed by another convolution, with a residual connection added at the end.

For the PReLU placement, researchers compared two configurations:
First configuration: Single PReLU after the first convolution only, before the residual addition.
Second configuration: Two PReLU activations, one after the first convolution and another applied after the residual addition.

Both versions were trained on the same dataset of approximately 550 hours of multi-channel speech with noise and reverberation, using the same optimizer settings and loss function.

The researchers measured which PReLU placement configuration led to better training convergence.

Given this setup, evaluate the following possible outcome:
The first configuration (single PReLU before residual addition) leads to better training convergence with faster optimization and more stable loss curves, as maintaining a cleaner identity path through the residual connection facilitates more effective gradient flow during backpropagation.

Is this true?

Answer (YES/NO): NO